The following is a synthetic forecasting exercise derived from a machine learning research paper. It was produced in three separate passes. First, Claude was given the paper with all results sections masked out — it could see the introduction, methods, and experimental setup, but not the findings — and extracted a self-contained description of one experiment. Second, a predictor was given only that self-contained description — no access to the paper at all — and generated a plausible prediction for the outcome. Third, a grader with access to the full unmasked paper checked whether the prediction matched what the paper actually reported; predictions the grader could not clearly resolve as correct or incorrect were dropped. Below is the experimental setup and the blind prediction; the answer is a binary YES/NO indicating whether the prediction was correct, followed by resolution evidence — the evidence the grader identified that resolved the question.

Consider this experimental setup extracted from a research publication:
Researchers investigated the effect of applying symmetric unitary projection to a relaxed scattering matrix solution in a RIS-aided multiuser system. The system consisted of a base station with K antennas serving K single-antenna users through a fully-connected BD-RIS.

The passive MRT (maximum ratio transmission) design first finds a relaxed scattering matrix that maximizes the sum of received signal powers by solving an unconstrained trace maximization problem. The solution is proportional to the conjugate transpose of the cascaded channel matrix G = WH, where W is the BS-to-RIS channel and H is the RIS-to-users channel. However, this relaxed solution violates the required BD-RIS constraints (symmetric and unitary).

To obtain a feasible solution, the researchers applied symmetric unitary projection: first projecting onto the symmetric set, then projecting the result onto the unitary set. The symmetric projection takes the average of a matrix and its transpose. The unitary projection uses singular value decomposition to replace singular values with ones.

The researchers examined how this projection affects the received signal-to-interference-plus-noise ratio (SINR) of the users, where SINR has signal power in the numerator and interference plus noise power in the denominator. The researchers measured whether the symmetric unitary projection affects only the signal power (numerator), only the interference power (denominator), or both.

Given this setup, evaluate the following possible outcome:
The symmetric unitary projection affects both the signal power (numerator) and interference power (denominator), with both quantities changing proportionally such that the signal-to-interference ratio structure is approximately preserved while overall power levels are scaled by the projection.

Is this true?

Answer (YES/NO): NO